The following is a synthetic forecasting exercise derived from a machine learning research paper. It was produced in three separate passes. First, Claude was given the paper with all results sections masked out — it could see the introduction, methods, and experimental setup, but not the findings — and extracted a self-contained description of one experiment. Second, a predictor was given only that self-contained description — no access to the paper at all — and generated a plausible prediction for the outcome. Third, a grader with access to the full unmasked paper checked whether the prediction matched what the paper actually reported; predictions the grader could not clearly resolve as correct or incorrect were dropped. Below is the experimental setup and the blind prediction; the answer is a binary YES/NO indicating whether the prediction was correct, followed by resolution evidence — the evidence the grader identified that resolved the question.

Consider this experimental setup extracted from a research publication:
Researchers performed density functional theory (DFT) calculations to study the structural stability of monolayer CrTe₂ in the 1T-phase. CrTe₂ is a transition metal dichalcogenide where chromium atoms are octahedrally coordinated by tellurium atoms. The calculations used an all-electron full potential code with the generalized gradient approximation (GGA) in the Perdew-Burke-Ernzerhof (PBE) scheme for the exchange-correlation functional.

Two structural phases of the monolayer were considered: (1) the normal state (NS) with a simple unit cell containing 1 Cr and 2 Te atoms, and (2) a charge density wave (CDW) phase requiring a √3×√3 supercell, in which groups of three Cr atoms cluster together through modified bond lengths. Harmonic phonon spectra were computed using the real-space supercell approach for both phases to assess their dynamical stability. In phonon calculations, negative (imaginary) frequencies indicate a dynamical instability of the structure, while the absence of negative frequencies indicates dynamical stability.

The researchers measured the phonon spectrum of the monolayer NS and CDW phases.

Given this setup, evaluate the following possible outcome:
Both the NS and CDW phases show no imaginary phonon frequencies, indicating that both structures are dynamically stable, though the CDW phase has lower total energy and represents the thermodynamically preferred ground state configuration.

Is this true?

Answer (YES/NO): NO